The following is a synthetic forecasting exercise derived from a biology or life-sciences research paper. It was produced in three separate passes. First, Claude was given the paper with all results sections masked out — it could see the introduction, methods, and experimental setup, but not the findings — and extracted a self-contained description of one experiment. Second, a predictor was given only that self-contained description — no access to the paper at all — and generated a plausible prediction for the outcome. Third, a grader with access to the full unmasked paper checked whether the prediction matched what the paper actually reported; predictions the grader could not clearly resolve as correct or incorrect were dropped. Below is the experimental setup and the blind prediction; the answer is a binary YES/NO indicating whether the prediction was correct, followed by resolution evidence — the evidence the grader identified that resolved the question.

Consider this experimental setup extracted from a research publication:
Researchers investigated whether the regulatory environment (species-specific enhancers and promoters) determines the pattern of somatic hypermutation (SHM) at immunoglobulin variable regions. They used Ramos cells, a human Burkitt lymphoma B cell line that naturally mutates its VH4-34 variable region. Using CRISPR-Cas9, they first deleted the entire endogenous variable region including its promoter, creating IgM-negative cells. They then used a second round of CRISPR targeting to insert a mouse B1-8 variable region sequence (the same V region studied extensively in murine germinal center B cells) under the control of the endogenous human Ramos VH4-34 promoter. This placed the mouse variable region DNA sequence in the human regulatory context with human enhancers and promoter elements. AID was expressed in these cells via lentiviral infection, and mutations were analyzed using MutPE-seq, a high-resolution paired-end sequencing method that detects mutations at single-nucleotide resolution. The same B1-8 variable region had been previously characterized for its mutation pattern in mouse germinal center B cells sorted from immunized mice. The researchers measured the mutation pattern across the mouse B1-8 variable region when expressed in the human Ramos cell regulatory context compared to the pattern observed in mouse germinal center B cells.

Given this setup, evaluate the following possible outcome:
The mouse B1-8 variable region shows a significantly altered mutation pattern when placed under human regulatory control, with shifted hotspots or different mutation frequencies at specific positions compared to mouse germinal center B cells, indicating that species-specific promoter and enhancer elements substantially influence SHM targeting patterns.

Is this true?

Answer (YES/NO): NO